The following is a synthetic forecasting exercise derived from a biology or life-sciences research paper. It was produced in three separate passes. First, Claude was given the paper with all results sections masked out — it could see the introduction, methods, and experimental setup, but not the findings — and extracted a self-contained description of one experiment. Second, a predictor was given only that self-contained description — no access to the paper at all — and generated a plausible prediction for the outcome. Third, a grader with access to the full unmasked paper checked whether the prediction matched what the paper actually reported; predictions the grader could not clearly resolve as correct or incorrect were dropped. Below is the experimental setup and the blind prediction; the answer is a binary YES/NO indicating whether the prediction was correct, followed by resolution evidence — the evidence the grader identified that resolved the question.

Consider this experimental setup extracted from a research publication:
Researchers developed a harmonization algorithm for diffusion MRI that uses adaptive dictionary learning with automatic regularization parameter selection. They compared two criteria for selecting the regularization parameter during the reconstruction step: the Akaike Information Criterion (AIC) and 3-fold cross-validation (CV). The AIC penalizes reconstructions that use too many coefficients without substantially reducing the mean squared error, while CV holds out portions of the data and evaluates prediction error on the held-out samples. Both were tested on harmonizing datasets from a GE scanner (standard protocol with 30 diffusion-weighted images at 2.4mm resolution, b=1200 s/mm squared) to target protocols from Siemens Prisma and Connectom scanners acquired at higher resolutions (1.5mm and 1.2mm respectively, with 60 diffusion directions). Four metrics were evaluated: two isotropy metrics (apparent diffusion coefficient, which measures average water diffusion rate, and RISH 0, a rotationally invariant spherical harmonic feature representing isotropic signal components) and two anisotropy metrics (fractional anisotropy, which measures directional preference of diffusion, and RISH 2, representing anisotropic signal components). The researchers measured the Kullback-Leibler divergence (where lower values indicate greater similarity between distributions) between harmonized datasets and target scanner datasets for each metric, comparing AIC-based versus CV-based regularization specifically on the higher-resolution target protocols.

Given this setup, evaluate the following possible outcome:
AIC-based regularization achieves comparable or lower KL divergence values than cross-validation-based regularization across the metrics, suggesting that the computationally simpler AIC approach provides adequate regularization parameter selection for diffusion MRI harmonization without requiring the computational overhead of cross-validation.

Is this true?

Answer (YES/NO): YES